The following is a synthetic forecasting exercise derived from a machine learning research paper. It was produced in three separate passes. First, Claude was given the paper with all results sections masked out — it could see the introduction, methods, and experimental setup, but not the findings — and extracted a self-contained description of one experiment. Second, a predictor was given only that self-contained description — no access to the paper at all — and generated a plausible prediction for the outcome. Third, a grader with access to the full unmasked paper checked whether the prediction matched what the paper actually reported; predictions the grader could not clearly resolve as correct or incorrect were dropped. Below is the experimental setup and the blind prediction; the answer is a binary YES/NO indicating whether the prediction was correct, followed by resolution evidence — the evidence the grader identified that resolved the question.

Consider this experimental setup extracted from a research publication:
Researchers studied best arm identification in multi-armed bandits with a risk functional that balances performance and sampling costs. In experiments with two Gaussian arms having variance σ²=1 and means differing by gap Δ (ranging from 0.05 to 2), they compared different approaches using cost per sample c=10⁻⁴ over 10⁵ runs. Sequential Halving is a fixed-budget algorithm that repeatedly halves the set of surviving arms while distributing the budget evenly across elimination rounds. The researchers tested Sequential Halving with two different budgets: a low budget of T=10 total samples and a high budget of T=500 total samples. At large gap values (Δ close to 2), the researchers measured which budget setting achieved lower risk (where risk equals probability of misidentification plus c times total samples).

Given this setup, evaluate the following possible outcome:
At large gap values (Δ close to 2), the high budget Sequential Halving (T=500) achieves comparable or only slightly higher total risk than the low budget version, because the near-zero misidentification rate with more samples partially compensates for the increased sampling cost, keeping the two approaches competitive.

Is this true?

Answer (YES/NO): NO